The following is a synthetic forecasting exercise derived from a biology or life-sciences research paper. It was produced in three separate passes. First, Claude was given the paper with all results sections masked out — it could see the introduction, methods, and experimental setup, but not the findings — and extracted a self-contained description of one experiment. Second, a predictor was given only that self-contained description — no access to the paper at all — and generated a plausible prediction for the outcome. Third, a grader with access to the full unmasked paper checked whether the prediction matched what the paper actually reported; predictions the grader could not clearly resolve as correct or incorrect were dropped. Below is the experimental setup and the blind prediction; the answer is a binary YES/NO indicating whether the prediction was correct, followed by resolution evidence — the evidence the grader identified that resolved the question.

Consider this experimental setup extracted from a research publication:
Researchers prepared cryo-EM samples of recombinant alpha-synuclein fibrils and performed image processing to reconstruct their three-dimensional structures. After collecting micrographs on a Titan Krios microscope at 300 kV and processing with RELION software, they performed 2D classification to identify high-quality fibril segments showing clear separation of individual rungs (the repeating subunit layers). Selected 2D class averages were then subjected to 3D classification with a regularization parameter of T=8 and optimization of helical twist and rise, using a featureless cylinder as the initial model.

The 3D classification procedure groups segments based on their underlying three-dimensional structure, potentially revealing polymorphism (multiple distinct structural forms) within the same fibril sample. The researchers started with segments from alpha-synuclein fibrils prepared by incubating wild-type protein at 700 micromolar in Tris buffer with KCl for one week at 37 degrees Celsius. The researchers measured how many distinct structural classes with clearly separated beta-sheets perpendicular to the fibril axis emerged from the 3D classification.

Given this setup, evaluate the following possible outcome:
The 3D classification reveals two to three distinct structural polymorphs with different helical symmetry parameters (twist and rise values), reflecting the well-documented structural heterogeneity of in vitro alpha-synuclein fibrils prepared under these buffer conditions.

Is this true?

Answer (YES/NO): YES